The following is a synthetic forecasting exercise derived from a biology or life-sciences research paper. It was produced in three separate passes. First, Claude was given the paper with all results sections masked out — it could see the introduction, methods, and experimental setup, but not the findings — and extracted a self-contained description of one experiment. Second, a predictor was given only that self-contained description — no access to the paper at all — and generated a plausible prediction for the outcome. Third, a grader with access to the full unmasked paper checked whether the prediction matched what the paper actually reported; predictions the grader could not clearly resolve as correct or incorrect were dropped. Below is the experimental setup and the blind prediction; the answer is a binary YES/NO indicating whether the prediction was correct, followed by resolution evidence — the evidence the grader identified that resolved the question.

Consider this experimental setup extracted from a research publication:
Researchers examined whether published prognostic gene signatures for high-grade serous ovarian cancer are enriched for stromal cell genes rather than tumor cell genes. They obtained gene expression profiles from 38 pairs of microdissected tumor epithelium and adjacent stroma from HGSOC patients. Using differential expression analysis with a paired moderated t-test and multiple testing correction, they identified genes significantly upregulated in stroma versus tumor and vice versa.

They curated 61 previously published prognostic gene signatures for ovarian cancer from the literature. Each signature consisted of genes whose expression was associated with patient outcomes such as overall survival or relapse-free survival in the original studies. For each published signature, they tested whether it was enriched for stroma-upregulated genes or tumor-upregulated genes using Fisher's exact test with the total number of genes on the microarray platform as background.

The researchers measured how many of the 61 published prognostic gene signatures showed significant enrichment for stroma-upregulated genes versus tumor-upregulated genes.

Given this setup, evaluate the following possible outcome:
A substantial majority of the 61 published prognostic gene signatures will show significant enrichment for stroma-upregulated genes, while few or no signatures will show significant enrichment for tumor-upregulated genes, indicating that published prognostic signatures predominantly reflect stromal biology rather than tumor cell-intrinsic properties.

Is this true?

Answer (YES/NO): NO